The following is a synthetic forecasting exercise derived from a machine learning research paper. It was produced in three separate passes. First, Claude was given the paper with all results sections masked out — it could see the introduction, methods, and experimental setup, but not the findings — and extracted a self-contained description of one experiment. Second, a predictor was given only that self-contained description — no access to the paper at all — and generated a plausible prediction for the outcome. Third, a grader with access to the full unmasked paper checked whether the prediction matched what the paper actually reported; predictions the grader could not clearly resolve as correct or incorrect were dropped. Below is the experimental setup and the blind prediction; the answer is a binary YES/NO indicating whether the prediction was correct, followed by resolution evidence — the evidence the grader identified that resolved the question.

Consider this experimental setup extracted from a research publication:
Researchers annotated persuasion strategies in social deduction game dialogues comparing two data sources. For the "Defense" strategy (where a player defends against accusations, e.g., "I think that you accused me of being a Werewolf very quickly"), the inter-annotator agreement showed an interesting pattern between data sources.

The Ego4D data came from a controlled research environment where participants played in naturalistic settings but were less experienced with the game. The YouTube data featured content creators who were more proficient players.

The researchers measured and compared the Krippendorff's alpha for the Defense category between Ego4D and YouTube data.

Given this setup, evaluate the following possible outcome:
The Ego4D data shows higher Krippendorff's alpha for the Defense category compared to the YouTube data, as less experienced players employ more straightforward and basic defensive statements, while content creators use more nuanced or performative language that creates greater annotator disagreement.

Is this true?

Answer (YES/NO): NO